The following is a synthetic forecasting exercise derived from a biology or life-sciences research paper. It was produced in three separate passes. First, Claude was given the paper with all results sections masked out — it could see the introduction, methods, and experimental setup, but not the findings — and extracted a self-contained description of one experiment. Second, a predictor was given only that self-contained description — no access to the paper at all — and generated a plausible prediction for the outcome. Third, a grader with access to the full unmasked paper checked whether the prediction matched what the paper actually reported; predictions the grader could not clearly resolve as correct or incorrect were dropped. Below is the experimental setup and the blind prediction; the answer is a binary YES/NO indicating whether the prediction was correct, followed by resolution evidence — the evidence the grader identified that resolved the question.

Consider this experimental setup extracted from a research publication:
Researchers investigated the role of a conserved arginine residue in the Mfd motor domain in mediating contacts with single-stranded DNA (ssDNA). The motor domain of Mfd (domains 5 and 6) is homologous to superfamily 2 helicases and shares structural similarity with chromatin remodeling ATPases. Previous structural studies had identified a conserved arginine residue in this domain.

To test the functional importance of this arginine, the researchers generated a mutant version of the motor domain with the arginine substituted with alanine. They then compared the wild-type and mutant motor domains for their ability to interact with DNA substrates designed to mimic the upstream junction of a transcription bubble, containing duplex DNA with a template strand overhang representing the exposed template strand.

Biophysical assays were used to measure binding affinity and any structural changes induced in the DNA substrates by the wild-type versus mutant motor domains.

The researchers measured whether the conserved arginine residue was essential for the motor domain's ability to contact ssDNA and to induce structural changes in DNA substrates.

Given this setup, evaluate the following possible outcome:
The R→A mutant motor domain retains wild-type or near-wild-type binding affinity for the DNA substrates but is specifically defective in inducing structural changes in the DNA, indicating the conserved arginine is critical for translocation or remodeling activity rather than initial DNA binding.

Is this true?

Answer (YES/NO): NO